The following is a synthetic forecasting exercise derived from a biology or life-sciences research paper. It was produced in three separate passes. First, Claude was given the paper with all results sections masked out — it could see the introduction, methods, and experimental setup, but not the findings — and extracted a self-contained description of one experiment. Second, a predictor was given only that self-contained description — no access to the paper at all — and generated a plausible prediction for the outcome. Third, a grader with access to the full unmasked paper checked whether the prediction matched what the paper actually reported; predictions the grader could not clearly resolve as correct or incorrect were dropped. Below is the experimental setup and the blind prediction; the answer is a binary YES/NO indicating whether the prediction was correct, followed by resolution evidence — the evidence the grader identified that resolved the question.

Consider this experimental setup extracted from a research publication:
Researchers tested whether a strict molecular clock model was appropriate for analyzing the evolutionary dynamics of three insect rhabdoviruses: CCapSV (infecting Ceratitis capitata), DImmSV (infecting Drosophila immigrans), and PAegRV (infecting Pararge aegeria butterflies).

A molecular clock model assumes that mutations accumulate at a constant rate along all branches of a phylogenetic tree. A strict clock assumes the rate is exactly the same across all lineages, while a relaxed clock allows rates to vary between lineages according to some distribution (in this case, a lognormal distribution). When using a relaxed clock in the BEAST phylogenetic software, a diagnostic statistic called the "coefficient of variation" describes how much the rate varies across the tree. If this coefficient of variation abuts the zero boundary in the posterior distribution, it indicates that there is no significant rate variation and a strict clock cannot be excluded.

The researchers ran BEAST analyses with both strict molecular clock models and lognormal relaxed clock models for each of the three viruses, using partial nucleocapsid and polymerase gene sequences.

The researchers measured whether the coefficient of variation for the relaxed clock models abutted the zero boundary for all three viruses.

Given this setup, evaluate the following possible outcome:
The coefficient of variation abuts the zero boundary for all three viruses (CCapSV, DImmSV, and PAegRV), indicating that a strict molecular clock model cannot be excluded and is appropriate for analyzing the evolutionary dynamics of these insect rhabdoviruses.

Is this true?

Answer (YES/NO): YES